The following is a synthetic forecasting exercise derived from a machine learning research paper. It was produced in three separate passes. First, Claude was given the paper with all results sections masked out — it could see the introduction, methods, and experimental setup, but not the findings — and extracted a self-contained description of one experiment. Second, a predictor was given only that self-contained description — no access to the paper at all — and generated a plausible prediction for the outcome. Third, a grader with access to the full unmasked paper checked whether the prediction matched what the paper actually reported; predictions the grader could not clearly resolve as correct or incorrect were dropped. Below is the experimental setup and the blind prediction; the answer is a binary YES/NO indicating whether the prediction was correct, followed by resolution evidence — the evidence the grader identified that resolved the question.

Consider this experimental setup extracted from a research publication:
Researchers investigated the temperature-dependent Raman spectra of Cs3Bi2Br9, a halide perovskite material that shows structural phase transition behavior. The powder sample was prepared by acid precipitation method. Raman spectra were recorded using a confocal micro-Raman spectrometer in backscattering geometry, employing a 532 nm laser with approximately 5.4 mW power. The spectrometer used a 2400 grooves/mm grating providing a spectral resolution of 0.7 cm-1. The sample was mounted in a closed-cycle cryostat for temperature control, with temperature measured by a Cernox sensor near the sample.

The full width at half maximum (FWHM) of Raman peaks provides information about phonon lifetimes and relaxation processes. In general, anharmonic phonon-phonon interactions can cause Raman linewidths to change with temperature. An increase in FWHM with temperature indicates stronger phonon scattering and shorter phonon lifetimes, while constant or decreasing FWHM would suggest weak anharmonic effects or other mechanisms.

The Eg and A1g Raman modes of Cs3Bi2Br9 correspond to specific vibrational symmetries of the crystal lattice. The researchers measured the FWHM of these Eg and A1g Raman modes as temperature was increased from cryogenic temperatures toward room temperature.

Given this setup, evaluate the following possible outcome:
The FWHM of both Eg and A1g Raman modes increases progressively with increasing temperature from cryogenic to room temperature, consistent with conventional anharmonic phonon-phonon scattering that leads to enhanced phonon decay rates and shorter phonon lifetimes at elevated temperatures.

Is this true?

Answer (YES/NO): YES